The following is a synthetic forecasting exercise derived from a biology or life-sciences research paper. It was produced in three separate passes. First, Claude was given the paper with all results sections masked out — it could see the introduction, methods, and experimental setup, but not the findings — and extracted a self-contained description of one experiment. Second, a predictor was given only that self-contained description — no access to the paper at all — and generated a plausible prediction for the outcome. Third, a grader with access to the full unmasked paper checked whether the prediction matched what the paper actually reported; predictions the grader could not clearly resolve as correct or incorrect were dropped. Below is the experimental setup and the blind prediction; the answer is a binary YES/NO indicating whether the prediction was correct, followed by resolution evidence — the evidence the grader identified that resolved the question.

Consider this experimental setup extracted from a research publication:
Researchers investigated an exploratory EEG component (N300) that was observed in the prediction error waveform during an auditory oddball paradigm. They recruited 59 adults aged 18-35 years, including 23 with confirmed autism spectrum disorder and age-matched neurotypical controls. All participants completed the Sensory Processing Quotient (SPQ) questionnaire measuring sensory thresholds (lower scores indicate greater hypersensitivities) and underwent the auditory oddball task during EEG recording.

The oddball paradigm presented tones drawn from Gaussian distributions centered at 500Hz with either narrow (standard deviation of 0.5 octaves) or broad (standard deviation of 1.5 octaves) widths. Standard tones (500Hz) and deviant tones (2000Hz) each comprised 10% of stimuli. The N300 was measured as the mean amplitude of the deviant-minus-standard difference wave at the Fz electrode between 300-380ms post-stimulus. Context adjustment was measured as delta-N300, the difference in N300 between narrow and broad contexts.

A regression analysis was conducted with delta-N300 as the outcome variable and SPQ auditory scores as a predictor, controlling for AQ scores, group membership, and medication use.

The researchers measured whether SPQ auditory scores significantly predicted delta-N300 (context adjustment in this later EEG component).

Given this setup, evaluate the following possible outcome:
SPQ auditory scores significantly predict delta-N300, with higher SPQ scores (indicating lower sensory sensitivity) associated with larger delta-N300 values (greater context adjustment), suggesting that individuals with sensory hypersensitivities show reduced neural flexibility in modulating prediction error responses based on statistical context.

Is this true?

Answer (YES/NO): NO